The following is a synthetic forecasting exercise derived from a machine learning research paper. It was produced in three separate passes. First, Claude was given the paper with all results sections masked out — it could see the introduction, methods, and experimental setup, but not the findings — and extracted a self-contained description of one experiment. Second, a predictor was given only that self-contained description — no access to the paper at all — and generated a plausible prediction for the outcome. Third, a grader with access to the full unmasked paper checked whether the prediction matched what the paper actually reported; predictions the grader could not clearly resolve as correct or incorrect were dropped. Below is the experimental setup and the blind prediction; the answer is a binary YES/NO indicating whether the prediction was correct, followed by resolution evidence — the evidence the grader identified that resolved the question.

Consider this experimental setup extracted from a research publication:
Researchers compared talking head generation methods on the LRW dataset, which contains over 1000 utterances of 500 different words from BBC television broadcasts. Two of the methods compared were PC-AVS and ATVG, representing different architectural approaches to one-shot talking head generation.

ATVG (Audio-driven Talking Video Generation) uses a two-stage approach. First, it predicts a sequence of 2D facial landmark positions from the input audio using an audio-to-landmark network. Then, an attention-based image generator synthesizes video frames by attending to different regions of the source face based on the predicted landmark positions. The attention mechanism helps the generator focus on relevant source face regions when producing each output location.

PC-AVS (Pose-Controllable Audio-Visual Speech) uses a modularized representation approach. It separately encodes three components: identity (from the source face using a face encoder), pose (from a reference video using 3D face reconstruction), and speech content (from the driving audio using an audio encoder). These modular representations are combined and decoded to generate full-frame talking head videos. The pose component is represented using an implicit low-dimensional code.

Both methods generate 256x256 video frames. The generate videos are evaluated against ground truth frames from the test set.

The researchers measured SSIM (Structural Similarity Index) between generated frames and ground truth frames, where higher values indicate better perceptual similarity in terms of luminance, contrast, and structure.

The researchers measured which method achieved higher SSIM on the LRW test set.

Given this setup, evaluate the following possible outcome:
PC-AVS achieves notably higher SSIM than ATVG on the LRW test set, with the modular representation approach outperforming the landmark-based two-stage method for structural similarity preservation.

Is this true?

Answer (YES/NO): YES